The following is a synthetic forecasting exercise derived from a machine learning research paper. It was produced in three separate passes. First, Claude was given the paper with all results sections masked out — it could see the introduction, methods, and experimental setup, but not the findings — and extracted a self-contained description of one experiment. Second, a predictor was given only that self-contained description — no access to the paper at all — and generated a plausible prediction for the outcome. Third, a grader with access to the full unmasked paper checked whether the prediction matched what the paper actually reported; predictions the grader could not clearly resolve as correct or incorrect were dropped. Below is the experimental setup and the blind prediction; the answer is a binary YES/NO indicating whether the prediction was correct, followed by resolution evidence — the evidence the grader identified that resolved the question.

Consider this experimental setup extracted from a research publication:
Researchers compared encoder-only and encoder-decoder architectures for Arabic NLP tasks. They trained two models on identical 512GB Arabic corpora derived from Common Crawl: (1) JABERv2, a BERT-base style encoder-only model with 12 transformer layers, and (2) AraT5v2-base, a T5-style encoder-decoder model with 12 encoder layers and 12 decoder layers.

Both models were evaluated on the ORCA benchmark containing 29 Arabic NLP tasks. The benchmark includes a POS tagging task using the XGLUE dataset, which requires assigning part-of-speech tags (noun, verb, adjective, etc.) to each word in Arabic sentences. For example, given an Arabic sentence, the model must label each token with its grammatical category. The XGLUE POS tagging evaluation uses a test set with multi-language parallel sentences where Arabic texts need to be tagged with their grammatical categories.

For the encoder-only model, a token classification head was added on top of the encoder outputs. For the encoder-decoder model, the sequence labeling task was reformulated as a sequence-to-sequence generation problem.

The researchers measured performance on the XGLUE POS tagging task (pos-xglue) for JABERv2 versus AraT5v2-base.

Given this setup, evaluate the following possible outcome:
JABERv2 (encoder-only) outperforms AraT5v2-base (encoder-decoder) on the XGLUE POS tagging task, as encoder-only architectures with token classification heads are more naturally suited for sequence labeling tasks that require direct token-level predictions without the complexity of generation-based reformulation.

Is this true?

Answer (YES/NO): YES